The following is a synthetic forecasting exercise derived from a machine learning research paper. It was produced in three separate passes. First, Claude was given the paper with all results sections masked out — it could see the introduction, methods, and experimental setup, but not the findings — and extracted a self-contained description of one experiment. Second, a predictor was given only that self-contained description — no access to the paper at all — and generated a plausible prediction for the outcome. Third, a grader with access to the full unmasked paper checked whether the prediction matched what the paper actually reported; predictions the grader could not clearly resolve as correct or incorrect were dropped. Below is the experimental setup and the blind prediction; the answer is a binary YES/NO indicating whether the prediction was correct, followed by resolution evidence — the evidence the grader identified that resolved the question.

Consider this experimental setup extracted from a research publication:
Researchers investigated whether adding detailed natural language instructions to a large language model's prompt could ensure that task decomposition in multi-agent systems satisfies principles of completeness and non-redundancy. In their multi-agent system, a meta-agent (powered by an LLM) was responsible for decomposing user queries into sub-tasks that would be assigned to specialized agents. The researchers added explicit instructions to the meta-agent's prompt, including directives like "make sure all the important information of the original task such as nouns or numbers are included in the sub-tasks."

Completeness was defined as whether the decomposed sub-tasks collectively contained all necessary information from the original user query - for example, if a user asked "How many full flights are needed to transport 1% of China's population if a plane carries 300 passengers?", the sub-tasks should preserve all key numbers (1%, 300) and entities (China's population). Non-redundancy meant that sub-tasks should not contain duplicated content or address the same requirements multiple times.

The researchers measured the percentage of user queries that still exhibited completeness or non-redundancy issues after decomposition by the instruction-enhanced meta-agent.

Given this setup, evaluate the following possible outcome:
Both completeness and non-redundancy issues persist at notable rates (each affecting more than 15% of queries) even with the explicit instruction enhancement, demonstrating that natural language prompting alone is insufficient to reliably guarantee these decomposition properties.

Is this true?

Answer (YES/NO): NO